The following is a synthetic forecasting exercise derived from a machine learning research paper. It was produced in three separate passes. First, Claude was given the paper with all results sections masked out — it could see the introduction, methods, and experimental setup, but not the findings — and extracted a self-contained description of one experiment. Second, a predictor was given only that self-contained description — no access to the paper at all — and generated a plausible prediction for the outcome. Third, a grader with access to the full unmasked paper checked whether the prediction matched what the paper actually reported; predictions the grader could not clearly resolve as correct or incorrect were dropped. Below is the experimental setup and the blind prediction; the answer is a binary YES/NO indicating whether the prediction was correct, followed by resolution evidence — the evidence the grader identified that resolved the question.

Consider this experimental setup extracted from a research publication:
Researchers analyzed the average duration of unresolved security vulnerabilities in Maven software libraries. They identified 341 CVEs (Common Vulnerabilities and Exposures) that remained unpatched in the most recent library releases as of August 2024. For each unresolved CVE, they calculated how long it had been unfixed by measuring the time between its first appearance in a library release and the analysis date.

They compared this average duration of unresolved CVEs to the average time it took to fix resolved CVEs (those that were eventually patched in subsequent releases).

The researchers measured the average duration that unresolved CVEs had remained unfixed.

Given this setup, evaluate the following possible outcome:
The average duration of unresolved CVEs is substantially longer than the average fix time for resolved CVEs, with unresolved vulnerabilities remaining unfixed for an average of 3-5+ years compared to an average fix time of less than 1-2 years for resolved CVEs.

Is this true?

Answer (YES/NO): NO